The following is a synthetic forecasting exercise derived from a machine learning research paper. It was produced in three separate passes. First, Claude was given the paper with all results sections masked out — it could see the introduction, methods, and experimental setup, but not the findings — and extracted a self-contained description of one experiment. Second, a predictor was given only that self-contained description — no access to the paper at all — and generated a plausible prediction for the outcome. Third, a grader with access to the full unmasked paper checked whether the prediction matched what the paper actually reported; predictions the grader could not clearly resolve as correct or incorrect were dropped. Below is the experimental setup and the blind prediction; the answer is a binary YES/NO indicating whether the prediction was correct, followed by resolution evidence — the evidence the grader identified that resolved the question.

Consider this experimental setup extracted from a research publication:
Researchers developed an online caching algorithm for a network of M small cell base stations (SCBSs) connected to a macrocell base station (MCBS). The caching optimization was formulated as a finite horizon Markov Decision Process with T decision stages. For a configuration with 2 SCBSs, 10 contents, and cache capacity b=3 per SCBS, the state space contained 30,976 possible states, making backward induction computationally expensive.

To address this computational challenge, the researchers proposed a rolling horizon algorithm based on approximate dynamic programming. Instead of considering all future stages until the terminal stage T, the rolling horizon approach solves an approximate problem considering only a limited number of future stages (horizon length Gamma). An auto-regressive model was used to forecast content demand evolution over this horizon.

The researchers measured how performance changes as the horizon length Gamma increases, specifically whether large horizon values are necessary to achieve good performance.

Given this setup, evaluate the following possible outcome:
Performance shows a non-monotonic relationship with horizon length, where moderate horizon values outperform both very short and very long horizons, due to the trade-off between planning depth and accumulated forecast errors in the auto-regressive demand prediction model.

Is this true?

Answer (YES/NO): NO